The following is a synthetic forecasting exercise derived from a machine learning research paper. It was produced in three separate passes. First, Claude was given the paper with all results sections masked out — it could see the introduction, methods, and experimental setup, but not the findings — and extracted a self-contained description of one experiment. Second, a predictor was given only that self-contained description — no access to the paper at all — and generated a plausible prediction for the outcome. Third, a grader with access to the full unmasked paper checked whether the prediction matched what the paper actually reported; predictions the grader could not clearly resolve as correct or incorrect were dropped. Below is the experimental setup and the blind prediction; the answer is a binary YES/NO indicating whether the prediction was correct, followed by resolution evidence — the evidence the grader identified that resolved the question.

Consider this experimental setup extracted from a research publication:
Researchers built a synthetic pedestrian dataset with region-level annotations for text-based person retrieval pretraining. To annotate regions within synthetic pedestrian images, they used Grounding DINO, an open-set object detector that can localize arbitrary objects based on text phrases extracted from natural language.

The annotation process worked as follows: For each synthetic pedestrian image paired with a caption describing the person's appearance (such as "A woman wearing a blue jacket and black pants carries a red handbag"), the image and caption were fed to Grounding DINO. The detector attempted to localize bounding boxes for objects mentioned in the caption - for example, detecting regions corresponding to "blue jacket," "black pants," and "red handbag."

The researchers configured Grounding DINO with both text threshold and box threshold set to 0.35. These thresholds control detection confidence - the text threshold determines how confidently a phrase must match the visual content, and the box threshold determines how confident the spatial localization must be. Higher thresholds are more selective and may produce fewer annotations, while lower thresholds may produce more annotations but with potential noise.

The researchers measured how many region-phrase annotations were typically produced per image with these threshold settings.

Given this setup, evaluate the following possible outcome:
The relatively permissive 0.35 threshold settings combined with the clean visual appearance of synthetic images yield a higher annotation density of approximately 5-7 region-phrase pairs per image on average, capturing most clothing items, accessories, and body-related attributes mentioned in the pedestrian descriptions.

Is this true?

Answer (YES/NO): NO